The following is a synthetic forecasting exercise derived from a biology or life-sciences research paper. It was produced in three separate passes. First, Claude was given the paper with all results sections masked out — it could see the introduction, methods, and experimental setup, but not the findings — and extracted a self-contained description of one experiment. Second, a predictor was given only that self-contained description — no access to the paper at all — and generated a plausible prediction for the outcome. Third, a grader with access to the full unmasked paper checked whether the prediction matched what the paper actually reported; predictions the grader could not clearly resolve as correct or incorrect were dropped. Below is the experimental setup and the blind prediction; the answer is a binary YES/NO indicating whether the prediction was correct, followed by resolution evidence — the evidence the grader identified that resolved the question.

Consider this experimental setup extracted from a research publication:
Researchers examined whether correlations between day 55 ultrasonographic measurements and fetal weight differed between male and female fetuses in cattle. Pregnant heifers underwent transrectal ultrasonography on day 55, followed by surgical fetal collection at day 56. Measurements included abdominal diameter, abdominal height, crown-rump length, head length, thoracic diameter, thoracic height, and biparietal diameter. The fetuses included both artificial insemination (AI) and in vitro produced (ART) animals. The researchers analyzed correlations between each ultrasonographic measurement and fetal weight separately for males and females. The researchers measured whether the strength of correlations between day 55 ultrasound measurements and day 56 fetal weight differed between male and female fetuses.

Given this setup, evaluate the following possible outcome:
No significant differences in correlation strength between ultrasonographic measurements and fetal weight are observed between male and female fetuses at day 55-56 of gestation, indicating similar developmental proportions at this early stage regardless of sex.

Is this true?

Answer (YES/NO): NO